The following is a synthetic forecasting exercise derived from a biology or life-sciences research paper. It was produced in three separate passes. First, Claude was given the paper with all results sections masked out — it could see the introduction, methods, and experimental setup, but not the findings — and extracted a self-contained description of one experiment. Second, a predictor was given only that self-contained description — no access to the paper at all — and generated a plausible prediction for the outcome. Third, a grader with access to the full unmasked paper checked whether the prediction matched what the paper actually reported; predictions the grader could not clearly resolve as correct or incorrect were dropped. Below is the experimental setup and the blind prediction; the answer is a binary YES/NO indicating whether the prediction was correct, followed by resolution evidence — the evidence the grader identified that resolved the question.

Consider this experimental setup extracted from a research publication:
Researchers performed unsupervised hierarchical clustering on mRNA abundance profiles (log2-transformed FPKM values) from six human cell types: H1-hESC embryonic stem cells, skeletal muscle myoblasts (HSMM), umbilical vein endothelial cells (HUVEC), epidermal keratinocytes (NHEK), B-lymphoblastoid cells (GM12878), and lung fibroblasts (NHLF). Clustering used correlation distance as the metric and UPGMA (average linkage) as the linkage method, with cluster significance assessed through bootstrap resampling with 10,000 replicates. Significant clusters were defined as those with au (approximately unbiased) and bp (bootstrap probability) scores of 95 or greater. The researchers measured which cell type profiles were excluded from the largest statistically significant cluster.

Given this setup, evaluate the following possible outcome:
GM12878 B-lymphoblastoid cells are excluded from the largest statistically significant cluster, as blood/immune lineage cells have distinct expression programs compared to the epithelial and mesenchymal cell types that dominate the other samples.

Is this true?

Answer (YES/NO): YES